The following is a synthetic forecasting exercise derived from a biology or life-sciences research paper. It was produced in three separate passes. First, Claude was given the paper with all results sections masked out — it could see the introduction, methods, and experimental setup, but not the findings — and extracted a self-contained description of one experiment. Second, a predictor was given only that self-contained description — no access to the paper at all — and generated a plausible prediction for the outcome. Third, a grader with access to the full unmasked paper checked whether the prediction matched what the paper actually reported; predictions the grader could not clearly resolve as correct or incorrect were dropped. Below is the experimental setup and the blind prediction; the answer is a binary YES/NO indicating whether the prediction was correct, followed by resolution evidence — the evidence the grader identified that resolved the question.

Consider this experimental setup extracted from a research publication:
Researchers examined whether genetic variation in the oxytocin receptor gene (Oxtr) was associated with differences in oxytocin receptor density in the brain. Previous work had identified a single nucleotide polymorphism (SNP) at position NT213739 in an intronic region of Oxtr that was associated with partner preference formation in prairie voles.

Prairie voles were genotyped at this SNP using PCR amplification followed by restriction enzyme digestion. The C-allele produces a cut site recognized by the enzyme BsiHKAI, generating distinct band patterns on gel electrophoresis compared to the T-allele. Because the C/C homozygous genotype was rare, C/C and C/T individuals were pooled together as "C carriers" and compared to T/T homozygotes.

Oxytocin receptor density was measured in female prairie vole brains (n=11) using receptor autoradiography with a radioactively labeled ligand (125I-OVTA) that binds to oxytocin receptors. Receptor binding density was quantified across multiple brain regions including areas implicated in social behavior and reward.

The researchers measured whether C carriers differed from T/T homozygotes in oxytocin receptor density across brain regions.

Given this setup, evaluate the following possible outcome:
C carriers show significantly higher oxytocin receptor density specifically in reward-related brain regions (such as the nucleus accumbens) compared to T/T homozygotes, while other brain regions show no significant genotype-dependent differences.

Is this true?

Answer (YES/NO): NO